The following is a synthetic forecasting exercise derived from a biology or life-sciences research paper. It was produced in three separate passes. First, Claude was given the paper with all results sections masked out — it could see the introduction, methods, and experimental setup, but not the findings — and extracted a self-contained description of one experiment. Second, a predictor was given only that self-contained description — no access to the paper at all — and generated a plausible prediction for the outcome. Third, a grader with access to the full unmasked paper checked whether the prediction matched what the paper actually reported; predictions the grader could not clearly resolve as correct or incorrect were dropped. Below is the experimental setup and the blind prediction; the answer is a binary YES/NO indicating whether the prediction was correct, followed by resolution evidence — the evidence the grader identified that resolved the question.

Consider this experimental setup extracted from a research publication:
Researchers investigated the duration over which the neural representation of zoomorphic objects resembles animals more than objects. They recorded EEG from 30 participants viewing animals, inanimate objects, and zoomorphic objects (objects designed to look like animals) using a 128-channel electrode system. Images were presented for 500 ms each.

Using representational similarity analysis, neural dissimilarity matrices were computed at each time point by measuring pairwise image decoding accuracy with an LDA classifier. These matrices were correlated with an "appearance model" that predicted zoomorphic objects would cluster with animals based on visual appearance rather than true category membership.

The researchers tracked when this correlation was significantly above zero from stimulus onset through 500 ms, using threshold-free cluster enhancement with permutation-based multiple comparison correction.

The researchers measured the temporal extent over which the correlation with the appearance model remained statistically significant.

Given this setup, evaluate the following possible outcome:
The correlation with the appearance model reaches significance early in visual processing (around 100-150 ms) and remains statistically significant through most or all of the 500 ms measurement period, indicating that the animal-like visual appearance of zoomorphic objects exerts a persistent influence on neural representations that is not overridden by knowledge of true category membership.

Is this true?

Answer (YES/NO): NO